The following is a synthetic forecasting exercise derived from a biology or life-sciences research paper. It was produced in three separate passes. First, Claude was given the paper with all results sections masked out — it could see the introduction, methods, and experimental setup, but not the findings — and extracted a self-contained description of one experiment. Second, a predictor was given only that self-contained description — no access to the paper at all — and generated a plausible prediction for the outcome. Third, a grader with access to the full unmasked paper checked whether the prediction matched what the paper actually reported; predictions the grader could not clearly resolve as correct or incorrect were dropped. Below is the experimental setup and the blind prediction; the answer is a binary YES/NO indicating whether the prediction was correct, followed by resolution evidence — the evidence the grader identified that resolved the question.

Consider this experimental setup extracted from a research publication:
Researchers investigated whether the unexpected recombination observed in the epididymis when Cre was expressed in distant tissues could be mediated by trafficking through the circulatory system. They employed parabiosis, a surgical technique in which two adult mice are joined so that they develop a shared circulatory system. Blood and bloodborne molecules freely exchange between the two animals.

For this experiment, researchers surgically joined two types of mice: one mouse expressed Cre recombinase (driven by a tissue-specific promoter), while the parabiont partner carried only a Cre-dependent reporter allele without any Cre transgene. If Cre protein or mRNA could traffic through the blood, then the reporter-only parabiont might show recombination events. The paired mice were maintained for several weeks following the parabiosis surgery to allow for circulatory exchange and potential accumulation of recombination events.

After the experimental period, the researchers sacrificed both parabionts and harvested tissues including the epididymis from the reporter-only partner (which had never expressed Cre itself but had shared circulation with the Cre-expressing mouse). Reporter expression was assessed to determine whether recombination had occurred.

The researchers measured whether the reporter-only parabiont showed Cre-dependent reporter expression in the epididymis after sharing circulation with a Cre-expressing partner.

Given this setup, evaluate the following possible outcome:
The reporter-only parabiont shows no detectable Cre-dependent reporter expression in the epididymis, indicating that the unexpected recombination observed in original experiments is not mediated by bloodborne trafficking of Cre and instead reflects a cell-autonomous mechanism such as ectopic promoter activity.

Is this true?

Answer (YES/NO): NO